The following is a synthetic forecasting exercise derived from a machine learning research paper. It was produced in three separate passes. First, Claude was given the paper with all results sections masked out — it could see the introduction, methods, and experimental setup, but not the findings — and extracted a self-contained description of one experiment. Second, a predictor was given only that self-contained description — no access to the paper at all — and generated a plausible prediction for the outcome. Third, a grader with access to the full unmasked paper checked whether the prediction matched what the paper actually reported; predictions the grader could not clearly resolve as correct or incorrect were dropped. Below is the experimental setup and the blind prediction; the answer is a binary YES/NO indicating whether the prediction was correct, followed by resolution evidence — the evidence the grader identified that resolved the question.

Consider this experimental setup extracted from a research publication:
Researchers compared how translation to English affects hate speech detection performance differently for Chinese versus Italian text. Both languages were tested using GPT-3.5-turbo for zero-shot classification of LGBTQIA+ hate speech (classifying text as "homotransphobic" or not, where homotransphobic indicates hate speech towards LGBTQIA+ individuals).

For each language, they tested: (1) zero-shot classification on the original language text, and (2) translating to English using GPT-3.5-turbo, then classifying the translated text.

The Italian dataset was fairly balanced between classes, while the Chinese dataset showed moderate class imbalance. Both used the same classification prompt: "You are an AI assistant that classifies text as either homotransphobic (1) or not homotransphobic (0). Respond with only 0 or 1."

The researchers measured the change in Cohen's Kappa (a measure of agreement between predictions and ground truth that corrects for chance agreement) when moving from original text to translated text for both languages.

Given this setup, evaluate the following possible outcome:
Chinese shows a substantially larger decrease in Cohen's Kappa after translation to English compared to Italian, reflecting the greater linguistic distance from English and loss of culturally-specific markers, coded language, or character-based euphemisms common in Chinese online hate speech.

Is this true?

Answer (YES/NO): YES